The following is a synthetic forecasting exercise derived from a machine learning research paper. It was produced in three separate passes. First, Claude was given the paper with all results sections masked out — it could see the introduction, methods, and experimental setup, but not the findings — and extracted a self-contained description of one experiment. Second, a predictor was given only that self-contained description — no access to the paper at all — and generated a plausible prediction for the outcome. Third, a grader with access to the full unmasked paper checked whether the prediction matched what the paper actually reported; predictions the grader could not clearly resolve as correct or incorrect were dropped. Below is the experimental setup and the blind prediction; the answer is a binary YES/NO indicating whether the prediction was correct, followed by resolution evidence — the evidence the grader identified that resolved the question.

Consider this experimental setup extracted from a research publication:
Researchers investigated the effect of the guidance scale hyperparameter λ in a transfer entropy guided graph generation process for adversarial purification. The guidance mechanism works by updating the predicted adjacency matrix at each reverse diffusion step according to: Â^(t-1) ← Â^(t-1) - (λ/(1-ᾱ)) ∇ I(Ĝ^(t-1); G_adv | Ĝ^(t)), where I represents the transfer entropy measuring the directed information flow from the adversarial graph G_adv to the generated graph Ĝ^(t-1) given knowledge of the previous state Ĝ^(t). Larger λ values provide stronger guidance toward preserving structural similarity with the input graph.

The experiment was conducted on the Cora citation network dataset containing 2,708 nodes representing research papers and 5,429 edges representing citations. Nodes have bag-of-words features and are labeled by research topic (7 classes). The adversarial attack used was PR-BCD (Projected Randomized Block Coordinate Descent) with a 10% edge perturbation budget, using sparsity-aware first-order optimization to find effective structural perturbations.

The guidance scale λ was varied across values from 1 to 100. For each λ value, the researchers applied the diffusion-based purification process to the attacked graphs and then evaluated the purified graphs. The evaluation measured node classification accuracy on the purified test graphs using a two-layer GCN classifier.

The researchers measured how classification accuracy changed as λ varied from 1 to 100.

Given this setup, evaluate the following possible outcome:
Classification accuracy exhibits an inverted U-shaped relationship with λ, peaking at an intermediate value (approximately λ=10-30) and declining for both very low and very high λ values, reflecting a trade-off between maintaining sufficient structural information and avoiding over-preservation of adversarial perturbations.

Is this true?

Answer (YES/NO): NO